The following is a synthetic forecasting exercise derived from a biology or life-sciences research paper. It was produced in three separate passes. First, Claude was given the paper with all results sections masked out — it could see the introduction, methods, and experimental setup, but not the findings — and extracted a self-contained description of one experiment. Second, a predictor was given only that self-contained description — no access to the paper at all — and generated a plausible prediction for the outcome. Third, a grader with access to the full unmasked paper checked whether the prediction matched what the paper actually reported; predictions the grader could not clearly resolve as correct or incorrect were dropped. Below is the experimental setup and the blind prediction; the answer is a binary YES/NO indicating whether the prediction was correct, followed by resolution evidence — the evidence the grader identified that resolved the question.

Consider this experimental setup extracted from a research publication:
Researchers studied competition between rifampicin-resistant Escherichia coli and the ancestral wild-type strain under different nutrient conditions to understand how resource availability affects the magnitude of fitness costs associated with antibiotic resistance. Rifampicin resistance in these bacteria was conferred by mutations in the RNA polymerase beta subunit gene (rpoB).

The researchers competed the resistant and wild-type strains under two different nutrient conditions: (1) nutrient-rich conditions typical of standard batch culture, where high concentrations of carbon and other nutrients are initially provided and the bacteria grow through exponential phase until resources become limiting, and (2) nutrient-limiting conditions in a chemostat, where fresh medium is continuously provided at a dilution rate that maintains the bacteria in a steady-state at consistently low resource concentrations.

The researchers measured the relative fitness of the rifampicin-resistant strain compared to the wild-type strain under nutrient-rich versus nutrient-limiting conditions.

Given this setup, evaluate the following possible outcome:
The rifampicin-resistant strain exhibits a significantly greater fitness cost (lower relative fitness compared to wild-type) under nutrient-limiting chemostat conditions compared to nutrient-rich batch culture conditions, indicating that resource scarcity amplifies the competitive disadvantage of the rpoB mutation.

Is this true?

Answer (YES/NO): NO